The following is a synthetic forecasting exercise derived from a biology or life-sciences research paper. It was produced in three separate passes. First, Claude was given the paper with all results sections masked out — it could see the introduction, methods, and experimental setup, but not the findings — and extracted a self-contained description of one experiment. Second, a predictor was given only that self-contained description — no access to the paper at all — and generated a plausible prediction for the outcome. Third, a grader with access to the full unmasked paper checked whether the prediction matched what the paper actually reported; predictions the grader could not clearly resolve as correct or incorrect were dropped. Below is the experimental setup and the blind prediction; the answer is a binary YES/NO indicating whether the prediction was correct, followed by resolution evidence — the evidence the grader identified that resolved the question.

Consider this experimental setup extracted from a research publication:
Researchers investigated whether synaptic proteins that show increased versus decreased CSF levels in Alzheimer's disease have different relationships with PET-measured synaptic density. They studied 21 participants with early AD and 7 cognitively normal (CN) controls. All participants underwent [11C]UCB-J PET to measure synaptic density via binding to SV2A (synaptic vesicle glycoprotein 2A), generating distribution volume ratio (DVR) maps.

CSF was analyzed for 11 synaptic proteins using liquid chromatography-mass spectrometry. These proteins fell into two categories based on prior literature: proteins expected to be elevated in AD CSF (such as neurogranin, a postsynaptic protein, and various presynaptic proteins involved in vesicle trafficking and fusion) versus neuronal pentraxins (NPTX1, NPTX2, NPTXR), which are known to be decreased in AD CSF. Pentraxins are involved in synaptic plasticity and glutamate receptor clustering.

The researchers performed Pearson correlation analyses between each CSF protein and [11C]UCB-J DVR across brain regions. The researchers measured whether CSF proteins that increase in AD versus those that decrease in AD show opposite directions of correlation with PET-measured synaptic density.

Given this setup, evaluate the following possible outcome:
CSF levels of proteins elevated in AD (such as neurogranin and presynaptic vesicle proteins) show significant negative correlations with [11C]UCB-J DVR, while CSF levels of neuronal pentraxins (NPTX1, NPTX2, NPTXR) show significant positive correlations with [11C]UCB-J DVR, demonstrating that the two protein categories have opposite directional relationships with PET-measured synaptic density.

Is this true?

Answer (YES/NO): NO